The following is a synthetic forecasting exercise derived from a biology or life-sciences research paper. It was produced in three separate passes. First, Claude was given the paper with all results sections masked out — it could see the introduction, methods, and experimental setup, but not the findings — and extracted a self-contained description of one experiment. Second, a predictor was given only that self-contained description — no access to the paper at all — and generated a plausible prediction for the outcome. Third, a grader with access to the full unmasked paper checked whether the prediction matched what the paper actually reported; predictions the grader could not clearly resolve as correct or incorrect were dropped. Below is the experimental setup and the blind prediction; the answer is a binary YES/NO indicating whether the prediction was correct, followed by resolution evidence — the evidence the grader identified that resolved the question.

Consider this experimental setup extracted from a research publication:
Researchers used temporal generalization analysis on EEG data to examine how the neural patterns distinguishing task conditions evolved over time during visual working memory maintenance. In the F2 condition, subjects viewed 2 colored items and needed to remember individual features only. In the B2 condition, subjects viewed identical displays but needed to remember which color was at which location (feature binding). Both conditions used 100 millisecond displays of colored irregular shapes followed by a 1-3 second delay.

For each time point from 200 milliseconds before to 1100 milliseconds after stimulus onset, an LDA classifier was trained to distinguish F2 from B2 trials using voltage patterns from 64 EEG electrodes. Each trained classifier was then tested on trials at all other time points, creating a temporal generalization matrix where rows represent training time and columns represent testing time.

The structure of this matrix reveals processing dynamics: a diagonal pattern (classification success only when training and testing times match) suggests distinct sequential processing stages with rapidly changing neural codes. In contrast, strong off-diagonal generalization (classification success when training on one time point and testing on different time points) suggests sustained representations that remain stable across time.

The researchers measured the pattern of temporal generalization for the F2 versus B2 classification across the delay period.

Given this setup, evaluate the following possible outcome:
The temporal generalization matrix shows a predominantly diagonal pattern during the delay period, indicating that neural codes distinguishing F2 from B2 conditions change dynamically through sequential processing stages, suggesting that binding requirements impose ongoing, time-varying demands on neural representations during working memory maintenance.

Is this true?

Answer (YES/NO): NO